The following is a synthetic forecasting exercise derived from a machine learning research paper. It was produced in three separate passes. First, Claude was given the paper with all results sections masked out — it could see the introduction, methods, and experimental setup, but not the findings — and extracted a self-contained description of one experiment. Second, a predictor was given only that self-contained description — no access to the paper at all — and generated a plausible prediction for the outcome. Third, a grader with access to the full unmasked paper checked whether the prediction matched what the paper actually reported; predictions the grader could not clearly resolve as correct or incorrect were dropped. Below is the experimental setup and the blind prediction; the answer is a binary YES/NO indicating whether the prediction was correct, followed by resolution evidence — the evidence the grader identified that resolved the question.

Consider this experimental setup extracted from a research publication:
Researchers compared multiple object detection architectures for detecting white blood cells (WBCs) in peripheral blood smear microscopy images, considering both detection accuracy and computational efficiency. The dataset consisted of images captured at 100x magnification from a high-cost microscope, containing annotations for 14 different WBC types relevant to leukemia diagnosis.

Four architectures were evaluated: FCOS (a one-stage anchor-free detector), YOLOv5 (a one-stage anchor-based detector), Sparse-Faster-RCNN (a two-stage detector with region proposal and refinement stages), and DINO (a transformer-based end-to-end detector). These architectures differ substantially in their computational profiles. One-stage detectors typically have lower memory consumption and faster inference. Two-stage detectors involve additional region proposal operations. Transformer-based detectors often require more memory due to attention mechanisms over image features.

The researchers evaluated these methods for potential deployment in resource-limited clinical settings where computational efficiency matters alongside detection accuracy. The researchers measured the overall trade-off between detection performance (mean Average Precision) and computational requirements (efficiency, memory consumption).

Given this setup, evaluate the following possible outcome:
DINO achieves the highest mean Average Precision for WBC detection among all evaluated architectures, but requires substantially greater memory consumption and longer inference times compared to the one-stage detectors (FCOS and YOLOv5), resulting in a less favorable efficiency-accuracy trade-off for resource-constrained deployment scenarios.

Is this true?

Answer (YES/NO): NO